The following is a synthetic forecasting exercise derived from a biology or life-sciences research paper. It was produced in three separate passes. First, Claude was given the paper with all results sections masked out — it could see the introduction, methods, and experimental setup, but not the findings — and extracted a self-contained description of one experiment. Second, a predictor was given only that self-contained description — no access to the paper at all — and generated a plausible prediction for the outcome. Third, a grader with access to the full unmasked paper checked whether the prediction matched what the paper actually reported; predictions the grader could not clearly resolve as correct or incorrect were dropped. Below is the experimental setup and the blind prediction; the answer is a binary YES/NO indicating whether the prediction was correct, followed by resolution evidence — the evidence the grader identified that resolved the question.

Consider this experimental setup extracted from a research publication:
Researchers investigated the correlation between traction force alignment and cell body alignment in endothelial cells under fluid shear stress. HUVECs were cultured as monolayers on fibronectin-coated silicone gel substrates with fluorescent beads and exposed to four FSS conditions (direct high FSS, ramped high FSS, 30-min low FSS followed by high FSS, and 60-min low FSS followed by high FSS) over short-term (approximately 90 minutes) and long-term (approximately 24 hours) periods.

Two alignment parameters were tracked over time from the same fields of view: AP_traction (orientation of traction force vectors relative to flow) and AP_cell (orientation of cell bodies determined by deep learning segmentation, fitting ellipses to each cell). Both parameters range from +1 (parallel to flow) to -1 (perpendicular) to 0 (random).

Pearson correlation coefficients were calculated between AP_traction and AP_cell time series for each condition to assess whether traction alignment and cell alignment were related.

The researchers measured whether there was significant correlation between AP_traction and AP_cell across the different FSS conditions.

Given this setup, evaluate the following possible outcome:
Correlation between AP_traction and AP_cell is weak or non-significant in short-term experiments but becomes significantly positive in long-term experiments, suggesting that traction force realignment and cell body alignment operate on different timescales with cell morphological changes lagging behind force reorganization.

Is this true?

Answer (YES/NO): NO